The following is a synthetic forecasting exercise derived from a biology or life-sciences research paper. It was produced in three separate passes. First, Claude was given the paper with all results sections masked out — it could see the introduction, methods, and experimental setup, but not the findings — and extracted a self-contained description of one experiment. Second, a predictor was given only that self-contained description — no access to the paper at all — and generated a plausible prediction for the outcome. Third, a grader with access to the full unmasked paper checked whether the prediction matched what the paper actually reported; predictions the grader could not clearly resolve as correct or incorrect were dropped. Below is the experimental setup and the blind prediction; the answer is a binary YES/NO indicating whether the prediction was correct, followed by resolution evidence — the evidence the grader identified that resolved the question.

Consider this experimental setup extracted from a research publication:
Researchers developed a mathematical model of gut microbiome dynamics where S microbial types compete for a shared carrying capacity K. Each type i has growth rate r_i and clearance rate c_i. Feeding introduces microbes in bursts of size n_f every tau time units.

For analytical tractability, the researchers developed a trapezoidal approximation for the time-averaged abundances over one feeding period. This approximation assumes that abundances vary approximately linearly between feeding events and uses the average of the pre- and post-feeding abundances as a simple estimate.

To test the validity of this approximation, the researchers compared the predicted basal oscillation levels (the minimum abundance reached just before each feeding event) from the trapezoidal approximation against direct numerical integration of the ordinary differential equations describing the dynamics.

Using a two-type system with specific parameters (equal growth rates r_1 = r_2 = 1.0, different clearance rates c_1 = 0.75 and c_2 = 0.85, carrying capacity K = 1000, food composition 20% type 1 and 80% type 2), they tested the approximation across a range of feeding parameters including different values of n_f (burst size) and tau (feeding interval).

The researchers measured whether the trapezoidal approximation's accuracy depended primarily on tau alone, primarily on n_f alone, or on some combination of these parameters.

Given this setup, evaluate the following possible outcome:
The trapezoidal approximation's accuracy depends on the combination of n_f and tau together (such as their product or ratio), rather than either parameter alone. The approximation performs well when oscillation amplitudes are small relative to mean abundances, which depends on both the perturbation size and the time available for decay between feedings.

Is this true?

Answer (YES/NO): YES